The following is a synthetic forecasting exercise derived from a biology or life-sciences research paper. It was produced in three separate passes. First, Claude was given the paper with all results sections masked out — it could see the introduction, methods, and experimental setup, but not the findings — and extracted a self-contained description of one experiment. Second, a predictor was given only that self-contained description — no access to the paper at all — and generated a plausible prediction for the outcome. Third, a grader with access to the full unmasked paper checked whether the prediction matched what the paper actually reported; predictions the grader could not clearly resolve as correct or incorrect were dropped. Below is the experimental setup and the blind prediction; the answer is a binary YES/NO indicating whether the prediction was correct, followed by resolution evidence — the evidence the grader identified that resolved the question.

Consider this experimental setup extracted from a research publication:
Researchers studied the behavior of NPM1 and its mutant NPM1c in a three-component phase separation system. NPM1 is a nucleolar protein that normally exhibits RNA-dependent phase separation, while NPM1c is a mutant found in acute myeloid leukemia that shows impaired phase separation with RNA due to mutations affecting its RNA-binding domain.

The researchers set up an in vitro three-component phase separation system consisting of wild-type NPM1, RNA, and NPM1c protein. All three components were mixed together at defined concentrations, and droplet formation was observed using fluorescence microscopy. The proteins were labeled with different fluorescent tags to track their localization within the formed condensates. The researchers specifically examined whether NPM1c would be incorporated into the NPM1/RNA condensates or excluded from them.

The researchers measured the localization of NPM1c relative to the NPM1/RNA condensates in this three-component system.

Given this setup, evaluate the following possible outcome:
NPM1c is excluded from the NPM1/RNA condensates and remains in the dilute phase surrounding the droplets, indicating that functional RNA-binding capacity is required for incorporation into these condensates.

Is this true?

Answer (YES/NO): NO